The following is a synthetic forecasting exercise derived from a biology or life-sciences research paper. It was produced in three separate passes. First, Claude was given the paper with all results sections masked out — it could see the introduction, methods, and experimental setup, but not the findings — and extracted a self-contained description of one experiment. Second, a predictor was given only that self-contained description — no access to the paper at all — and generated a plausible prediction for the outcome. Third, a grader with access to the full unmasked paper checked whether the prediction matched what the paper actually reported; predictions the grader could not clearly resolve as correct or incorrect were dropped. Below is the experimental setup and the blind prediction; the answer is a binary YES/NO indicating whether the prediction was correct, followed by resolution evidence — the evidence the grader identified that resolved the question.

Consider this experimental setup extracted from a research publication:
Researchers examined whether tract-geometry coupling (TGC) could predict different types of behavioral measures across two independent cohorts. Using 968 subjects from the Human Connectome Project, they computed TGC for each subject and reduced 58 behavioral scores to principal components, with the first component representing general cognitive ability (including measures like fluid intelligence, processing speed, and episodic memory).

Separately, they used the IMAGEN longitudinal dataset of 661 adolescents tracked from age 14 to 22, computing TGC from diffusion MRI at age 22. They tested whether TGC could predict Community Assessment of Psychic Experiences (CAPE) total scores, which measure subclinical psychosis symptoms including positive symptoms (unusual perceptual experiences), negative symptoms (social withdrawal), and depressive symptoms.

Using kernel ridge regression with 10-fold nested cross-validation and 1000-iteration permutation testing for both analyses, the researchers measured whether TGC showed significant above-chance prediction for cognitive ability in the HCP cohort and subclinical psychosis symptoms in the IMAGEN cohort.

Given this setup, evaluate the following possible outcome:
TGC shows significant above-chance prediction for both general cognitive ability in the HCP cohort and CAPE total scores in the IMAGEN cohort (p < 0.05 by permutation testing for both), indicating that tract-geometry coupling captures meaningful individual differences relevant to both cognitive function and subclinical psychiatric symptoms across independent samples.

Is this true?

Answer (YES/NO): YES